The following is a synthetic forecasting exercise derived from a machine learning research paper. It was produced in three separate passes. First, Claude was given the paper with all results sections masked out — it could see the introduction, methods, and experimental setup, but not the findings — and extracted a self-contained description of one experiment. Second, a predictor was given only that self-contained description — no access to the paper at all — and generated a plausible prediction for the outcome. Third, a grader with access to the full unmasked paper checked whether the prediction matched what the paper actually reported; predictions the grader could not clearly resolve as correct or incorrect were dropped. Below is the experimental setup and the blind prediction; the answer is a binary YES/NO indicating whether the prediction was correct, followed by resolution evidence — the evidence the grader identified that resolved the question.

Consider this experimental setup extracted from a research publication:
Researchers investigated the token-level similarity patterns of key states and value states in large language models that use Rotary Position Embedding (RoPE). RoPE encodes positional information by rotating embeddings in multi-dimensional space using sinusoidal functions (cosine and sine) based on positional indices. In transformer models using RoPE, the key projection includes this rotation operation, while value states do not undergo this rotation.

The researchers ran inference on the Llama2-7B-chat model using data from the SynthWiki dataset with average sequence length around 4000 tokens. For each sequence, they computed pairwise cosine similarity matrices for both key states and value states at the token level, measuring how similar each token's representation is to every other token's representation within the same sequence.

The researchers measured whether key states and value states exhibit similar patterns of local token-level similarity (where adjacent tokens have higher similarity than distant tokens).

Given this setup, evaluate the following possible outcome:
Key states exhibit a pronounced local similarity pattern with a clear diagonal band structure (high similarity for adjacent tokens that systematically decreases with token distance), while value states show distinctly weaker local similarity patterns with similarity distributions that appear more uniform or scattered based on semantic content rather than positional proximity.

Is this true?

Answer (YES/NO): NO